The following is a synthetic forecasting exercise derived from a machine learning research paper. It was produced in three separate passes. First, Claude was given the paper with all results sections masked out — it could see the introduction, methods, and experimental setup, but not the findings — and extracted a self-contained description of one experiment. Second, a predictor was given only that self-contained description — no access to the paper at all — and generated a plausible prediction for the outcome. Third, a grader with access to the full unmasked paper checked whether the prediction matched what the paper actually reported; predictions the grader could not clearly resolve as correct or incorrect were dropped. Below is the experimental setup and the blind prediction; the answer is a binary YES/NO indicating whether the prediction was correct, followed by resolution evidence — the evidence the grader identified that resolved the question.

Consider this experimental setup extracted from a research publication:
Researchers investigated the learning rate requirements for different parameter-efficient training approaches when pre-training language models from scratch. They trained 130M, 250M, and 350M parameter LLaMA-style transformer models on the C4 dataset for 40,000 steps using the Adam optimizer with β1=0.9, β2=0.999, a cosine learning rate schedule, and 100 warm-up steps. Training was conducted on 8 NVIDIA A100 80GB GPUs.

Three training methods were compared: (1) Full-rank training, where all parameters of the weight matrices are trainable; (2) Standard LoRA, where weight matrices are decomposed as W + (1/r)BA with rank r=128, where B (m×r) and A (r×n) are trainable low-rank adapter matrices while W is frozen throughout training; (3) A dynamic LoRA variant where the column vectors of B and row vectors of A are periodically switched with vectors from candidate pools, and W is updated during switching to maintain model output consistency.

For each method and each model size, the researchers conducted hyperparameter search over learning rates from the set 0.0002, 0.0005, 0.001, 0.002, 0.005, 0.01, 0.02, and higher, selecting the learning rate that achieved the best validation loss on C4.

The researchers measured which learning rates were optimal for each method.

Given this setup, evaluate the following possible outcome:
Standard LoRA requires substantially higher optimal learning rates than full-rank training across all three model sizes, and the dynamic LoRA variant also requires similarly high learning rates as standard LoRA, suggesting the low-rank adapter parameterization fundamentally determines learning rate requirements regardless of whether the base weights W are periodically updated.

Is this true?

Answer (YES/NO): NO